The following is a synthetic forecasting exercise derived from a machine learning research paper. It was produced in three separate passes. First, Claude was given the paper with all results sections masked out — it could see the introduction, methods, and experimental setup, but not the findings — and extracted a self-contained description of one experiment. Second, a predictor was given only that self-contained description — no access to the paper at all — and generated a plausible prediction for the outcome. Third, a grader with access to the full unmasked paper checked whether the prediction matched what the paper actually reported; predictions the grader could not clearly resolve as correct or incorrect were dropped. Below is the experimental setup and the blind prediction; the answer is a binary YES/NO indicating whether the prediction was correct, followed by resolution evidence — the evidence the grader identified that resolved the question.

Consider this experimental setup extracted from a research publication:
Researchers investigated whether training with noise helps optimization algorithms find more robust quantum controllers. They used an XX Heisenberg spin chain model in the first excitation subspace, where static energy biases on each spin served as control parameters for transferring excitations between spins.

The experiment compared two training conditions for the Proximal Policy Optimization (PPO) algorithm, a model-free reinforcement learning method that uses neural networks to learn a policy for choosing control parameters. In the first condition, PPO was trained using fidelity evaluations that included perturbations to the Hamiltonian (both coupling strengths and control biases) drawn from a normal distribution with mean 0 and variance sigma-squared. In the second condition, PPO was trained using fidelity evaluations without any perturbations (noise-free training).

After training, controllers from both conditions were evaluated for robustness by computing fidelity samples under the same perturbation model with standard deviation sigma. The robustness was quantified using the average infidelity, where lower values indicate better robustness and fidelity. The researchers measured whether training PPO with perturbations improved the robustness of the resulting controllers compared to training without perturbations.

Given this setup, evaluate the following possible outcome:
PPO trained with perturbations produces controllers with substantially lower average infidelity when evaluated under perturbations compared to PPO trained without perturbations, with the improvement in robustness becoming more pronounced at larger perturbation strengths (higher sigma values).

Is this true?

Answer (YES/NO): NO